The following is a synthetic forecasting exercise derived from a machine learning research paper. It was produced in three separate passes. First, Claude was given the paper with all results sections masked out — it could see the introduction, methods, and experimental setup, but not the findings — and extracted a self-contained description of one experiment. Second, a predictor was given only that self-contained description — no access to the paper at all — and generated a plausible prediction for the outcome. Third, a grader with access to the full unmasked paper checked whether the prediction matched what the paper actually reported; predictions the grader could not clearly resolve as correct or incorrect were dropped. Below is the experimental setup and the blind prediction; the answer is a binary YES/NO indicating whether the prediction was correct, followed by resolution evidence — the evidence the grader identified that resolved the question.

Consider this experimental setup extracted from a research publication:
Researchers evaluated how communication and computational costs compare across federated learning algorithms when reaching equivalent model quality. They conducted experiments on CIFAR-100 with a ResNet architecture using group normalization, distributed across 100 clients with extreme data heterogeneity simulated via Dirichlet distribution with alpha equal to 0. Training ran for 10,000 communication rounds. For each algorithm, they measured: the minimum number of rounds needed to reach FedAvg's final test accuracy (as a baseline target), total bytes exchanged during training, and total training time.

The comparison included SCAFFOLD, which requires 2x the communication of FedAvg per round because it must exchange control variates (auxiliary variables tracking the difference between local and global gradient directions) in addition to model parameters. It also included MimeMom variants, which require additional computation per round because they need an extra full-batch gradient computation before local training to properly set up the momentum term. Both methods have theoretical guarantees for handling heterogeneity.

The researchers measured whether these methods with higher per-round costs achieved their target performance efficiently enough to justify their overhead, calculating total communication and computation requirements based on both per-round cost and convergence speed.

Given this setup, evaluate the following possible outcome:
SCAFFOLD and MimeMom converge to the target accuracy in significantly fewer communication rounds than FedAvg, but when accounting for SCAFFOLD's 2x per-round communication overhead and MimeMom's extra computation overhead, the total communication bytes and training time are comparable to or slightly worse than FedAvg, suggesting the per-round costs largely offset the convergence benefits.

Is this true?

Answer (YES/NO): NO